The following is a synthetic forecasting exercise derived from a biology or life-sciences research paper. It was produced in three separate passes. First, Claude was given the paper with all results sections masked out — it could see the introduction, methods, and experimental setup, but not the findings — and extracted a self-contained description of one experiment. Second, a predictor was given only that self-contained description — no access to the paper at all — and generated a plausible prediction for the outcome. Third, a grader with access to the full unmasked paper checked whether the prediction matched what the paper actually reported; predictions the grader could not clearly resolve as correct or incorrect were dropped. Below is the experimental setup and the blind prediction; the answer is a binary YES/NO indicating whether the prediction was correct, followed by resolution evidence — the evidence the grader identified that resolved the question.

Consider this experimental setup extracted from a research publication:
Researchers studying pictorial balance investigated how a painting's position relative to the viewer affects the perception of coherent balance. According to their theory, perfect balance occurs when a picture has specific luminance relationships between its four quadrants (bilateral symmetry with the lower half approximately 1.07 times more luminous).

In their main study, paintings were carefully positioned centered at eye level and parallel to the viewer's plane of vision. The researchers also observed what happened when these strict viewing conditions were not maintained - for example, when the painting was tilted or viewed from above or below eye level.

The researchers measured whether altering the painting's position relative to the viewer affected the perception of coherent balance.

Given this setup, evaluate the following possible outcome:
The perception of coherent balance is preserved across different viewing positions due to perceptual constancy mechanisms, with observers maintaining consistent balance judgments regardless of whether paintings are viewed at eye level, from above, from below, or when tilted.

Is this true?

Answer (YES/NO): NO